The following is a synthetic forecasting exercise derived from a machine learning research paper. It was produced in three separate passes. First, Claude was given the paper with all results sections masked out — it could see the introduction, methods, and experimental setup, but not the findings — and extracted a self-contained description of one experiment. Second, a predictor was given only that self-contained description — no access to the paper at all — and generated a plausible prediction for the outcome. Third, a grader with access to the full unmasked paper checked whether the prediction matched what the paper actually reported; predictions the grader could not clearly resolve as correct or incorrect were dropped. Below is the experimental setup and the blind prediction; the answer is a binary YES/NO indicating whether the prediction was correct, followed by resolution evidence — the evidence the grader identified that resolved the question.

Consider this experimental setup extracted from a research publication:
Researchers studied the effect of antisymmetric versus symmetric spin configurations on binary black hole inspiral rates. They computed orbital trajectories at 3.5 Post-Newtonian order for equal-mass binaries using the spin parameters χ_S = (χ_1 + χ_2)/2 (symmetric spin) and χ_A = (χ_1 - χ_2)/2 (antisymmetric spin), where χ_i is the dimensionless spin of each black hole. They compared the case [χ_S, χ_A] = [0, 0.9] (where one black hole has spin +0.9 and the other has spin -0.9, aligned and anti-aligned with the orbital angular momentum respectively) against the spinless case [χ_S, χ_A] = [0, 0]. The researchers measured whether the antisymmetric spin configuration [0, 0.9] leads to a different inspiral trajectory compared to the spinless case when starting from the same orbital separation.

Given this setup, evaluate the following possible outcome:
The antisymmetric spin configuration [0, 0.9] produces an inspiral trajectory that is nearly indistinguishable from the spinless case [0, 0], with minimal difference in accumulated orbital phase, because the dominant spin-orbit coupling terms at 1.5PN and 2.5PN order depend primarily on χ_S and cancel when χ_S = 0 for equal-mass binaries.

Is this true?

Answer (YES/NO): YES